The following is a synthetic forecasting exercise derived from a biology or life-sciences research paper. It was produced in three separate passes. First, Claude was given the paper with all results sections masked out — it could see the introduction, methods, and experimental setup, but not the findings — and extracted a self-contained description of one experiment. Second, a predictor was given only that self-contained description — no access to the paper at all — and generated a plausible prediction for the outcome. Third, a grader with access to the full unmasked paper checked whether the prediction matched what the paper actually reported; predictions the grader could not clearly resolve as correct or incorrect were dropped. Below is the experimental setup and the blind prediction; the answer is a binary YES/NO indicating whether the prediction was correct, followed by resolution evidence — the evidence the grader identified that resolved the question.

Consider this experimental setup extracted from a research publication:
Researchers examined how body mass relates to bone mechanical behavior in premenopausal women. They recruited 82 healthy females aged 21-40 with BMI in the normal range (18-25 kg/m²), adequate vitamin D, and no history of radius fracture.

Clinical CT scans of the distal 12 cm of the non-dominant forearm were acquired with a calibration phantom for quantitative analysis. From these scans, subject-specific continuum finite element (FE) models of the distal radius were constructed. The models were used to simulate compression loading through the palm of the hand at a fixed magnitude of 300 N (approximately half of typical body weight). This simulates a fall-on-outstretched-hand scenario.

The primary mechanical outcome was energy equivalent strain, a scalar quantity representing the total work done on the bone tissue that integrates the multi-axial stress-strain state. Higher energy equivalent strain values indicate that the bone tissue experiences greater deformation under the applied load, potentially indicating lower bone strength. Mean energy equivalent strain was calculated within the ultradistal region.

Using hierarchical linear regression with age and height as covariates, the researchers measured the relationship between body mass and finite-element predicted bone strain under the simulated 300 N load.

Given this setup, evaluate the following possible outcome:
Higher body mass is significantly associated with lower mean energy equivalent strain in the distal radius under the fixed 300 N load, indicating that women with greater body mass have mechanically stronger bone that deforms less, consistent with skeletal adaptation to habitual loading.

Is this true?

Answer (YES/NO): YES